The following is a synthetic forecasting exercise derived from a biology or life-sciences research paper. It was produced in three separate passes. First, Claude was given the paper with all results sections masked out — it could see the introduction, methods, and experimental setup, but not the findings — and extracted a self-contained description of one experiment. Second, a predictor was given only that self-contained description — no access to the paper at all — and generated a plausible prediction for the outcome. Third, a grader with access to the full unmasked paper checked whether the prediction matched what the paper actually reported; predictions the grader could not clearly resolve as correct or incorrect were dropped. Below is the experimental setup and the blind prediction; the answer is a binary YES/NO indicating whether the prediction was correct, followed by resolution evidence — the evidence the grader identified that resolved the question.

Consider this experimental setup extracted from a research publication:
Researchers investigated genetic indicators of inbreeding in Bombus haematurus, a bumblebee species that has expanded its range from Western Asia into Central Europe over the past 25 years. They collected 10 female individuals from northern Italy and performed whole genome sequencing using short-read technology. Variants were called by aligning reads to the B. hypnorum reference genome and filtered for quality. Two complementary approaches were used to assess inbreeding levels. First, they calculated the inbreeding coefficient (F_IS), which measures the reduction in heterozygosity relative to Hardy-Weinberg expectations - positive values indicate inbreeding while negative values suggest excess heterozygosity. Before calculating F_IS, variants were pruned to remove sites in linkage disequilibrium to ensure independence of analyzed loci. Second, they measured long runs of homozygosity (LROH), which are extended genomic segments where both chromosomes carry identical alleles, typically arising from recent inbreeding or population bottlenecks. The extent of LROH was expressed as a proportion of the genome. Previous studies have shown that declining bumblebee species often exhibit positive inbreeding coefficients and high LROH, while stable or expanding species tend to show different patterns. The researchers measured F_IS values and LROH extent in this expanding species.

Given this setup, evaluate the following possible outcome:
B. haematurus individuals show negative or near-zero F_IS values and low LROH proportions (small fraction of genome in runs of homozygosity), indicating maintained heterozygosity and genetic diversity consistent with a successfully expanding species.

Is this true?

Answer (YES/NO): YES